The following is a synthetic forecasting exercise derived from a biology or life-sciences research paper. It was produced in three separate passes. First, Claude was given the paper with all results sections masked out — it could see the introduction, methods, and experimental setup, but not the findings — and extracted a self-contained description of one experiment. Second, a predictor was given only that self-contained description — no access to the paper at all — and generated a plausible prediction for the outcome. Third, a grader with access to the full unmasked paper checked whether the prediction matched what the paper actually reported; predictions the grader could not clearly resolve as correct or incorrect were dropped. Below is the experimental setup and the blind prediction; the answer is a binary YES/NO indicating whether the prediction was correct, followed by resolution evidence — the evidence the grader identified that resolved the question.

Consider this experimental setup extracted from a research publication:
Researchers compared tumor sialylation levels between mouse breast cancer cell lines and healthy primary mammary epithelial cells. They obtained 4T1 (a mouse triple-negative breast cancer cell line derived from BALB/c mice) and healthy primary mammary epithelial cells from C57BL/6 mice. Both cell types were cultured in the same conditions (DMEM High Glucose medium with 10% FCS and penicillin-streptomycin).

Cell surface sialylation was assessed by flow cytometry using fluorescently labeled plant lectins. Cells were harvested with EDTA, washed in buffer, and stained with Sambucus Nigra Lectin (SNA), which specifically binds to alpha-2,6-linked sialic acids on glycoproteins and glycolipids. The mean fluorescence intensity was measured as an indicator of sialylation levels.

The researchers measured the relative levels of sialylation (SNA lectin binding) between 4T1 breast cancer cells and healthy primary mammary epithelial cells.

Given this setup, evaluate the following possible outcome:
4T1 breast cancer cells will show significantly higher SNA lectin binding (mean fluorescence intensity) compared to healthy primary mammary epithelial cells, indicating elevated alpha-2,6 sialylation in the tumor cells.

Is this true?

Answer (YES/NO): YES